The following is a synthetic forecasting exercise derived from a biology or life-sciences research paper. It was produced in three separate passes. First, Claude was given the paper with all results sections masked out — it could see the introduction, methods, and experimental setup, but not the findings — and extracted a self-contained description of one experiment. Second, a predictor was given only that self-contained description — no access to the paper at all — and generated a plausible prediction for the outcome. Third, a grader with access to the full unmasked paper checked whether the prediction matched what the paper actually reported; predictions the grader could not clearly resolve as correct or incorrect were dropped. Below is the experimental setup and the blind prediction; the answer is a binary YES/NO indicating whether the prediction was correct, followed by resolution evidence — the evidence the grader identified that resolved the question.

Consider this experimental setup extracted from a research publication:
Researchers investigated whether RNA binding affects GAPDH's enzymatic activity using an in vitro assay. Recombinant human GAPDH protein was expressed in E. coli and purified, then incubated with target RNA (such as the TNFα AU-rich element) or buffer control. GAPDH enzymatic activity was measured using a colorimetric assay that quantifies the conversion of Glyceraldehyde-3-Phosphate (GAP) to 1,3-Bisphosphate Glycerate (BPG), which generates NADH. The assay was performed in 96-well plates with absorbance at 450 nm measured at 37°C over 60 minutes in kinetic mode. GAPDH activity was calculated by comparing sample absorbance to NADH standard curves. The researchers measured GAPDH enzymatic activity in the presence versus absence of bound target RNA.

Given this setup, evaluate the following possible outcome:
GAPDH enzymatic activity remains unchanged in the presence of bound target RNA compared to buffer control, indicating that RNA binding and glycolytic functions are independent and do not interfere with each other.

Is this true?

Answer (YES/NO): YES